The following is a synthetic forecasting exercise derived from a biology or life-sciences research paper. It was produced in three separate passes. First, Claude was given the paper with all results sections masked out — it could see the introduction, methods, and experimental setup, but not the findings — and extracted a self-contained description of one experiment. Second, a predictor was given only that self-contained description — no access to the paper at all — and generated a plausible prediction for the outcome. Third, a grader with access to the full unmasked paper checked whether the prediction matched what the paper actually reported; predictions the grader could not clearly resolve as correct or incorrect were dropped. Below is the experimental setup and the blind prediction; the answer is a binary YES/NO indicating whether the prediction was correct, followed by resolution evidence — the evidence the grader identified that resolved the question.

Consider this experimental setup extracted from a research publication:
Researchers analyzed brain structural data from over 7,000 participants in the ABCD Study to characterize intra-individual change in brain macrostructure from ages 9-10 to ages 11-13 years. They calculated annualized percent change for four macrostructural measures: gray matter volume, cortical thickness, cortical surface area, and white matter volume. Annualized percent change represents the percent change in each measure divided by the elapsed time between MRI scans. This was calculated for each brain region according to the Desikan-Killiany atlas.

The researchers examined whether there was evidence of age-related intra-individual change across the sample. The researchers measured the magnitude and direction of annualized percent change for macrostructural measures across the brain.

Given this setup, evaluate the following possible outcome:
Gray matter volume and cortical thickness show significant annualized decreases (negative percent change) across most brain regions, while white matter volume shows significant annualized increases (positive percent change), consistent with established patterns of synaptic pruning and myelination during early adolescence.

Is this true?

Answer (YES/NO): YES